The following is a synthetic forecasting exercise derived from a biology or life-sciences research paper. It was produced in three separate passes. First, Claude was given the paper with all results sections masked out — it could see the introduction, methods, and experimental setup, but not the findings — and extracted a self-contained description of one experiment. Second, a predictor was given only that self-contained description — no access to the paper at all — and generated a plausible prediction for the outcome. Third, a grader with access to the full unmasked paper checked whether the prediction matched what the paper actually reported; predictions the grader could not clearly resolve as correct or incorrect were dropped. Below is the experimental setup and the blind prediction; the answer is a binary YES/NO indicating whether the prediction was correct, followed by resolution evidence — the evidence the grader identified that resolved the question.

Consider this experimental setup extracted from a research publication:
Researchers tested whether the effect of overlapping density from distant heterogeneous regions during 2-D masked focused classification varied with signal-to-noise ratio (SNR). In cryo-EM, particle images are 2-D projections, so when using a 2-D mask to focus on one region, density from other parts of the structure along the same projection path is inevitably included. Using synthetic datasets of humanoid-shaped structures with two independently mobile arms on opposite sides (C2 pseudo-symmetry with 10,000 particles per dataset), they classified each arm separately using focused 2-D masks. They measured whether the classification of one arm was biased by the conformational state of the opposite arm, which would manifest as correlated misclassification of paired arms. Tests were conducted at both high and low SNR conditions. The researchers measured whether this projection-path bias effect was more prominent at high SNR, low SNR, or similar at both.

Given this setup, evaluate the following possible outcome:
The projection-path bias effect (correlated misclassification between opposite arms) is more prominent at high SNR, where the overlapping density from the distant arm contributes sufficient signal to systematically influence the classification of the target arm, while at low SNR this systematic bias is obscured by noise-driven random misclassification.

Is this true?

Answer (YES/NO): YES